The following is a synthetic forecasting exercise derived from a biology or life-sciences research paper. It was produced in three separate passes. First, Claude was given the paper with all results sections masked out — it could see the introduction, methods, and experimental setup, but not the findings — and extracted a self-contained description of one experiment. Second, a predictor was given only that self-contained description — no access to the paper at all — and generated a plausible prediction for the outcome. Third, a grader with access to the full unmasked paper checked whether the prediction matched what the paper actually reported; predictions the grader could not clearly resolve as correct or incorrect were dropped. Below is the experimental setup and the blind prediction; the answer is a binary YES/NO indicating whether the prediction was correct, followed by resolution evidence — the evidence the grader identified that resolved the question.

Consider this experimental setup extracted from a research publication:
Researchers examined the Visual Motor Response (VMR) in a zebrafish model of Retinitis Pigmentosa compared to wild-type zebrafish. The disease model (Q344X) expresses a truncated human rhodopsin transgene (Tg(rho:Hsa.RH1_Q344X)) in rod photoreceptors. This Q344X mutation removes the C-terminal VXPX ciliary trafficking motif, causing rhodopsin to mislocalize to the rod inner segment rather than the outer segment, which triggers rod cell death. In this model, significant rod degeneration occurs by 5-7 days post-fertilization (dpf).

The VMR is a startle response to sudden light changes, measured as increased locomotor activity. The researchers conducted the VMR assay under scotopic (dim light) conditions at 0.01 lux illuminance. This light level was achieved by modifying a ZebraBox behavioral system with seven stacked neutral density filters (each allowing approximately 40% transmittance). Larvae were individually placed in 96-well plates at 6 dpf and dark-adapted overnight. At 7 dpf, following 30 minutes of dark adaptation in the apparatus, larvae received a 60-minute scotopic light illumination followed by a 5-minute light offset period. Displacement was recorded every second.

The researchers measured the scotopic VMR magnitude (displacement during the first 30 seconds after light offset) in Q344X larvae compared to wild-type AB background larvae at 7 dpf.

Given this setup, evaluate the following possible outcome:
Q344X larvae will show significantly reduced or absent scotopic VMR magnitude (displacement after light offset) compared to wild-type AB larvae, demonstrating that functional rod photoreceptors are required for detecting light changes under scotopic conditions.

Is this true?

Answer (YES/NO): YES